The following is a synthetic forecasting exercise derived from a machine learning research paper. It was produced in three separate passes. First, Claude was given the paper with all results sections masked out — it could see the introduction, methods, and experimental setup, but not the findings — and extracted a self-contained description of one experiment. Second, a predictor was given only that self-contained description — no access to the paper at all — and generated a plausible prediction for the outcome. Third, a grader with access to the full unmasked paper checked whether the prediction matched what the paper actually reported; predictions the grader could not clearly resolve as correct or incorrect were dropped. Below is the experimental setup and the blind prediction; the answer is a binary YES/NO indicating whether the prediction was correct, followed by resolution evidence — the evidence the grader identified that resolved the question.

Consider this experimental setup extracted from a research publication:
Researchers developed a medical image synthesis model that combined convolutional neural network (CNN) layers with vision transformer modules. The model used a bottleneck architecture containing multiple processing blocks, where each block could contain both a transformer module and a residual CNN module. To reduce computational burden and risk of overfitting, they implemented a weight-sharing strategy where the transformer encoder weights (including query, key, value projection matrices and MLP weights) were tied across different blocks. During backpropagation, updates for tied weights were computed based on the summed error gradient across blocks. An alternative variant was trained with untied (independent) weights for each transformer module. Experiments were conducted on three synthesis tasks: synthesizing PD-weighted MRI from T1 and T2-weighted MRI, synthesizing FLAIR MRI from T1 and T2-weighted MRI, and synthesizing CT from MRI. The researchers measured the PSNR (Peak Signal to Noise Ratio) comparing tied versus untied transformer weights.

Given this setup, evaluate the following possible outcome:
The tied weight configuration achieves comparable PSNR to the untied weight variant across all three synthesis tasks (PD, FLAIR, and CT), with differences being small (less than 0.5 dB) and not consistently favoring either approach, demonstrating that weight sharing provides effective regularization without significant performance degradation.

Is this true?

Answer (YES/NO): NO